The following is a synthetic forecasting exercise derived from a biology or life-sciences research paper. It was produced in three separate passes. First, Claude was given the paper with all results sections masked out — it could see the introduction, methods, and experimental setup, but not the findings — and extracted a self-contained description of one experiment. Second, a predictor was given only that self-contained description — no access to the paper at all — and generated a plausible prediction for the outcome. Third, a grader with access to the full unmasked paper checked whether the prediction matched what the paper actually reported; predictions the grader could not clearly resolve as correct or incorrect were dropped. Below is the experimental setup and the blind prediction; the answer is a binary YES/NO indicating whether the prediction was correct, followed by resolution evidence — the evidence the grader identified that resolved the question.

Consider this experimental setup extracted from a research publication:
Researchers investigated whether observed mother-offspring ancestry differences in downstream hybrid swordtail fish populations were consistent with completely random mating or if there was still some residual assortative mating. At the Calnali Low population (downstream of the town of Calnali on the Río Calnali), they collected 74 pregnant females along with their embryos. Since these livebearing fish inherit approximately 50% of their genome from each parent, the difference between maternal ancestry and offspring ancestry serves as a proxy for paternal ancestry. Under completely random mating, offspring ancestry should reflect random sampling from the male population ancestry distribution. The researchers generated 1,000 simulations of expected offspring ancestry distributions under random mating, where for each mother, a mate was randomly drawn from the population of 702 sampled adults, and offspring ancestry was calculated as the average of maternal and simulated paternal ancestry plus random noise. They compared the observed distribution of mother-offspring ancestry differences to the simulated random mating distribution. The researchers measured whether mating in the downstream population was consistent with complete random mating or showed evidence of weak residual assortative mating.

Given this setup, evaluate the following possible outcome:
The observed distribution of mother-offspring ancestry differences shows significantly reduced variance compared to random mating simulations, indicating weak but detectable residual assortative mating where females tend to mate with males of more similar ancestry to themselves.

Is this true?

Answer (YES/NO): NO